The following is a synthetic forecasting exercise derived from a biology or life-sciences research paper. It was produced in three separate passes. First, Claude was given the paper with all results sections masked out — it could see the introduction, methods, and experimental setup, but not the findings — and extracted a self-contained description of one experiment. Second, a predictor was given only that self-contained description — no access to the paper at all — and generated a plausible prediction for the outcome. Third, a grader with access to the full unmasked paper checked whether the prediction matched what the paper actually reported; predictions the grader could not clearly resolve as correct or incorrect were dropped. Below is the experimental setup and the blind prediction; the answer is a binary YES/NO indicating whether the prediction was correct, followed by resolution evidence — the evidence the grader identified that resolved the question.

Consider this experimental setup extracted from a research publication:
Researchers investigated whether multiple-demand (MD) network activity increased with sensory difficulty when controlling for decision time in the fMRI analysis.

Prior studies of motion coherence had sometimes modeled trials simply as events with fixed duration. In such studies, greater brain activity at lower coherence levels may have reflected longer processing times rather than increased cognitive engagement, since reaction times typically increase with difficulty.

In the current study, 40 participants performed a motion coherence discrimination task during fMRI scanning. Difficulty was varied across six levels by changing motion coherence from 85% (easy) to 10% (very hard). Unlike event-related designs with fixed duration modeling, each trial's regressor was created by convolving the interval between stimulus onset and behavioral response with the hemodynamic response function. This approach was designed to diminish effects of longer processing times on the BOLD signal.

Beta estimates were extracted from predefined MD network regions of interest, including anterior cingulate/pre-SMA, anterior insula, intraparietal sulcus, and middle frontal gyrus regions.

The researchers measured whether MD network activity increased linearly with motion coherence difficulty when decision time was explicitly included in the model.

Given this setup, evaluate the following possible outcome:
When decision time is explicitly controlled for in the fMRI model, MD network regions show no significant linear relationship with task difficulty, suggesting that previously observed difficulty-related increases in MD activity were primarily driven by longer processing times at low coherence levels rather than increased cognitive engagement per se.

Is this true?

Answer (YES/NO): NO